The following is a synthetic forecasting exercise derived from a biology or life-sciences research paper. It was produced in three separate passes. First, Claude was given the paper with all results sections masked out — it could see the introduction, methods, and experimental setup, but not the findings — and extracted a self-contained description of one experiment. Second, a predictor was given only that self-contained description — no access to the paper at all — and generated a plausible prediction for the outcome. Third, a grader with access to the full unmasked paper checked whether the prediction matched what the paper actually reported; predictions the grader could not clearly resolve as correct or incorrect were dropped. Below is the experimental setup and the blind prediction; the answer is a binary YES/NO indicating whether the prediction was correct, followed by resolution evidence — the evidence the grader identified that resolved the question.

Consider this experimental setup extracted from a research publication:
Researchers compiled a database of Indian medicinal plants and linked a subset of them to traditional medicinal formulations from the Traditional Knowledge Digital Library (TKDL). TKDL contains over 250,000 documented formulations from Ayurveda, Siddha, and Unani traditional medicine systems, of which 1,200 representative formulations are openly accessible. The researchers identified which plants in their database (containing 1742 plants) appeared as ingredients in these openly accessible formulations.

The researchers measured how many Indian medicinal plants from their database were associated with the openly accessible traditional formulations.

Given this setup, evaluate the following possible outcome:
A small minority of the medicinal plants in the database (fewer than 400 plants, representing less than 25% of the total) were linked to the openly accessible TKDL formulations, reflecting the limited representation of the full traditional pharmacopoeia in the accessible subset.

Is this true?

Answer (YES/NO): YES